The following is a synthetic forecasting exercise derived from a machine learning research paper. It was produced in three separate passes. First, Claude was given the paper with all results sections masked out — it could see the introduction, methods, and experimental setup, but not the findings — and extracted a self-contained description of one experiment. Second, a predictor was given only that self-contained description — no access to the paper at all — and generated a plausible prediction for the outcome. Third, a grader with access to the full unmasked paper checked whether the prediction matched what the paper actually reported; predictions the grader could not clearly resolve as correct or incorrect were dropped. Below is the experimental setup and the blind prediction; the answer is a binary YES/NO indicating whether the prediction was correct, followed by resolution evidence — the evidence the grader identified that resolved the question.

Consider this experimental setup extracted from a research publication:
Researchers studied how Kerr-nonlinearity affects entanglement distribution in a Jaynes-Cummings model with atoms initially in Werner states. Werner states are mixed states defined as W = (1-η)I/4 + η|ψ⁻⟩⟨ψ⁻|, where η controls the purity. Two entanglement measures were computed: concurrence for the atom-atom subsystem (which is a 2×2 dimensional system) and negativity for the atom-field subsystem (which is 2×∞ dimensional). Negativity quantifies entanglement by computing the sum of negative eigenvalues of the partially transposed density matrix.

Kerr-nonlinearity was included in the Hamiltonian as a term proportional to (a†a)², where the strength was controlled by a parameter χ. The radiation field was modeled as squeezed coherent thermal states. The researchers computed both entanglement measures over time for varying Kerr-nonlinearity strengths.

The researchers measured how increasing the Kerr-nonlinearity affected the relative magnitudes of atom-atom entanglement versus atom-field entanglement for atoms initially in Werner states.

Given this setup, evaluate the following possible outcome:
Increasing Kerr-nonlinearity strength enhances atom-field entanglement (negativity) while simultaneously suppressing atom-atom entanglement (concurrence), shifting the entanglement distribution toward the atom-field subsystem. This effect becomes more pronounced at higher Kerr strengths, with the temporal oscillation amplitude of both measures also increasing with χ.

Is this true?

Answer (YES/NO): NO